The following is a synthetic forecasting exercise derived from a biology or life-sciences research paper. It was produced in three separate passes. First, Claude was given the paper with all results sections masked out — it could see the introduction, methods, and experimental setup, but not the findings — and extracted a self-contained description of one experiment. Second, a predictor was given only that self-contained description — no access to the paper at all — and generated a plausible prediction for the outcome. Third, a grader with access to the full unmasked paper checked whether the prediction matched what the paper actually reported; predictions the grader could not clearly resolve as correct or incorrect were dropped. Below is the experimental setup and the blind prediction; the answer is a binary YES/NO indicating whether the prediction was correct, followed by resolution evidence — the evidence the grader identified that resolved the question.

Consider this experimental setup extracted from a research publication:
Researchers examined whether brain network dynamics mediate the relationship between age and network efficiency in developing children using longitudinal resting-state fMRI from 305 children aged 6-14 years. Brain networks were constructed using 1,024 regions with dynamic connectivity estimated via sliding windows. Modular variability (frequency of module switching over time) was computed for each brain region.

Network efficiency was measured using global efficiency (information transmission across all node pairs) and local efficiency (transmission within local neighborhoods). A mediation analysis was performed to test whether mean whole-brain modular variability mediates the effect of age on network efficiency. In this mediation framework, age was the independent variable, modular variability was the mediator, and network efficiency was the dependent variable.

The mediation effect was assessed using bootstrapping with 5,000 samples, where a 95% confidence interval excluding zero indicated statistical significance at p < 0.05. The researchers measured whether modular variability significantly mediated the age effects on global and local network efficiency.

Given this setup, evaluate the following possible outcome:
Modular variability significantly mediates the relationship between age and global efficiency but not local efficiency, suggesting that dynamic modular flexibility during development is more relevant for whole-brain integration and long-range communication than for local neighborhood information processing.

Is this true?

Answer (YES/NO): NO